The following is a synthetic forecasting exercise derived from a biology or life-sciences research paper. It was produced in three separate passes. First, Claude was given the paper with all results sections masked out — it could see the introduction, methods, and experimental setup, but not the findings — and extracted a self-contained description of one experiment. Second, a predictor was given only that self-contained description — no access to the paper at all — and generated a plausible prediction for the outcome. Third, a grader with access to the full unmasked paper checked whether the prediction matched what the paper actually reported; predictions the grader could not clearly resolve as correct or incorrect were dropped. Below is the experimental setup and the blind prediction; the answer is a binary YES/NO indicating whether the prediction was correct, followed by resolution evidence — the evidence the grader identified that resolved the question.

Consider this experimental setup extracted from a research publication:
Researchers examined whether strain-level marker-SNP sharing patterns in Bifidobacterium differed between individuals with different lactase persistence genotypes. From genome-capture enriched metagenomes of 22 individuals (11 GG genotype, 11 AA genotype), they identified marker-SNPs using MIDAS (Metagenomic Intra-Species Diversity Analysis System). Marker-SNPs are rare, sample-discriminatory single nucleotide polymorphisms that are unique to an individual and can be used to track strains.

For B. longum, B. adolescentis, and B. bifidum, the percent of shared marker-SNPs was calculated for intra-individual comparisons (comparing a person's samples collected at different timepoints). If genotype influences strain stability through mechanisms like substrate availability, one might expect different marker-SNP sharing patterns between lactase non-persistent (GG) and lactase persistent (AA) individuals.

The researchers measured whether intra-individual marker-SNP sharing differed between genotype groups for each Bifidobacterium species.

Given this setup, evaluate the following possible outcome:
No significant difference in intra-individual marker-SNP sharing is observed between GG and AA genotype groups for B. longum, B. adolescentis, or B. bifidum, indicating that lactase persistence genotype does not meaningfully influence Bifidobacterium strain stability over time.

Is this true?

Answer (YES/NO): NO